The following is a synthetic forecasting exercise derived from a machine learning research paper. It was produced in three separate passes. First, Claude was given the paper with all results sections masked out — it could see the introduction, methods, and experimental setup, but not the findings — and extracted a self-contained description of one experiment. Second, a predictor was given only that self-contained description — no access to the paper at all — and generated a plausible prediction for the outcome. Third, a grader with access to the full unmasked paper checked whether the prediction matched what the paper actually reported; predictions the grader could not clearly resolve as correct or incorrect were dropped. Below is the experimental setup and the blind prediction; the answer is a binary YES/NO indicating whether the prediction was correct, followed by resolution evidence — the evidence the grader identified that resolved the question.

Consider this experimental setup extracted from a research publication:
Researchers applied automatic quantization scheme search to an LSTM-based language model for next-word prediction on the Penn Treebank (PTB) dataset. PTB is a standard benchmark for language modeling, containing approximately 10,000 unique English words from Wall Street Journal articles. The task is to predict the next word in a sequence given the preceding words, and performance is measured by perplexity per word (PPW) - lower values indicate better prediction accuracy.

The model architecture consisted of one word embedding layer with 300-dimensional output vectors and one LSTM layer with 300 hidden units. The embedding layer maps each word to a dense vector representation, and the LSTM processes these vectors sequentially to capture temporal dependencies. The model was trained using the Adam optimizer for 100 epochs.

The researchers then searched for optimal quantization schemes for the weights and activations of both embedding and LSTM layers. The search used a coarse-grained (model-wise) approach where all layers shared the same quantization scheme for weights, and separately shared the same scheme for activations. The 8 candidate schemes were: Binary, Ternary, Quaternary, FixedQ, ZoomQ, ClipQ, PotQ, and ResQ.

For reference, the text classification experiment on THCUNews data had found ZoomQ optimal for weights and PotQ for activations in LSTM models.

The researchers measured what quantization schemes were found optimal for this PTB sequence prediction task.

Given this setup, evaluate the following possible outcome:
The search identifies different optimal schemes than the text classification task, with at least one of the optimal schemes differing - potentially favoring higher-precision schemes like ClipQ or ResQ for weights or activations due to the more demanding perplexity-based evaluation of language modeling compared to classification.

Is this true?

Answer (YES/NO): YES